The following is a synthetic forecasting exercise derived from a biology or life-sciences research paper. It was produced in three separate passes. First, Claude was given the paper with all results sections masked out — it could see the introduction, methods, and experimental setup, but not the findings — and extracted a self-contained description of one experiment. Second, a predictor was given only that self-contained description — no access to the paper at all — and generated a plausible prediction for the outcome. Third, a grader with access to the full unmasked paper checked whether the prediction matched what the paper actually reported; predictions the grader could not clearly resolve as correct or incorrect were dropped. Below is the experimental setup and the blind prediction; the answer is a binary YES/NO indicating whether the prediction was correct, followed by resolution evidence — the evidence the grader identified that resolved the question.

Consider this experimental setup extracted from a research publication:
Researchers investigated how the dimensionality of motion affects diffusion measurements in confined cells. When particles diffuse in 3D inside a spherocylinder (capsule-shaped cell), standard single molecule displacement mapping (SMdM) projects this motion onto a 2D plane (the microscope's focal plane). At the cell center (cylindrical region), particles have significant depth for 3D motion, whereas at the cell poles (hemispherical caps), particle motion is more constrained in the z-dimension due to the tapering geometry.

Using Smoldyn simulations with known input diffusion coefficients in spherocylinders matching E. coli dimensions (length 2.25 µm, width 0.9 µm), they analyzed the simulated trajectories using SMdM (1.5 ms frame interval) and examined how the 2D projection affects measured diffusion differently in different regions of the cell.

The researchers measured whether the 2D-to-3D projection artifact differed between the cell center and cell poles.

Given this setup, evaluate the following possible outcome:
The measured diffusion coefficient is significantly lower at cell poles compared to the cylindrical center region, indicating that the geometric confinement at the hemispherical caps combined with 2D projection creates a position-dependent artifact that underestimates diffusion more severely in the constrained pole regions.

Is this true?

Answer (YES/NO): YES